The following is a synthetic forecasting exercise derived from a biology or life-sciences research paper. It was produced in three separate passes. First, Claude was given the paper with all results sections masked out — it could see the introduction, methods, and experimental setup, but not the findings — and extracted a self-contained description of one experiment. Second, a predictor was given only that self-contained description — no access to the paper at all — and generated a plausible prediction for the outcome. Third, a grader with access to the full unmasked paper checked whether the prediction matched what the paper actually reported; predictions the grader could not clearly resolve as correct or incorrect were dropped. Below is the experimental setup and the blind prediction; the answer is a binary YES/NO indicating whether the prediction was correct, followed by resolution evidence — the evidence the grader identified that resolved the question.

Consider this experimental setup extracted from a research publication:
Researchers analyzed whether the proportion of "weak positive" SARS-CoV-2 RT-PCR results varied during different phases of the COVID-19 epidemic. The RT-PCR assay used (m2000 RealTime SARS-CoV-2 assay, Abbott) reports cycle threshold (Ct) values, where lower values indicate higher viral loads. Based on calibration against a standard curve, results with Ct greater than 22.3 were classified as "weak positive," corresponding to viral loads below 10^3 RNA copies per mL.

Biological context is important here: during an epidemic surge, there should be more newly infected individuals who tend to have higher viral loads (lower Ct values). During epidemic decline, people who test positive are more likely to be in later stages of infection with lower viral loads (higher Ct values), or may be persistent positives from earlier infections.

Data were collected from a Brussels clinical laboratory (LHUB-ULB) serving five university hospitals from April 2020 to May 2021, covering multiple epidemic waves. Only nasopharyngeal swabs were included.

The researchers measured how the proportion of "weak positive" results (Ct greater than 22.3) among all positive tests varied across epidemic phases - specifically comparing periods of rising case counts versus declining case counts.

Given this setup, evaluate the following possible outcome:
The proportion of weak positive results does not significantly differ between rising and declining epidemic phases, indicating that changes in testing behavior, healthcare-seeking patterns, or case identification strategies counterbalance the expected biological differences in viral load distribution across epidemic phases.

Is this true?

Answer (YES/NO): NO